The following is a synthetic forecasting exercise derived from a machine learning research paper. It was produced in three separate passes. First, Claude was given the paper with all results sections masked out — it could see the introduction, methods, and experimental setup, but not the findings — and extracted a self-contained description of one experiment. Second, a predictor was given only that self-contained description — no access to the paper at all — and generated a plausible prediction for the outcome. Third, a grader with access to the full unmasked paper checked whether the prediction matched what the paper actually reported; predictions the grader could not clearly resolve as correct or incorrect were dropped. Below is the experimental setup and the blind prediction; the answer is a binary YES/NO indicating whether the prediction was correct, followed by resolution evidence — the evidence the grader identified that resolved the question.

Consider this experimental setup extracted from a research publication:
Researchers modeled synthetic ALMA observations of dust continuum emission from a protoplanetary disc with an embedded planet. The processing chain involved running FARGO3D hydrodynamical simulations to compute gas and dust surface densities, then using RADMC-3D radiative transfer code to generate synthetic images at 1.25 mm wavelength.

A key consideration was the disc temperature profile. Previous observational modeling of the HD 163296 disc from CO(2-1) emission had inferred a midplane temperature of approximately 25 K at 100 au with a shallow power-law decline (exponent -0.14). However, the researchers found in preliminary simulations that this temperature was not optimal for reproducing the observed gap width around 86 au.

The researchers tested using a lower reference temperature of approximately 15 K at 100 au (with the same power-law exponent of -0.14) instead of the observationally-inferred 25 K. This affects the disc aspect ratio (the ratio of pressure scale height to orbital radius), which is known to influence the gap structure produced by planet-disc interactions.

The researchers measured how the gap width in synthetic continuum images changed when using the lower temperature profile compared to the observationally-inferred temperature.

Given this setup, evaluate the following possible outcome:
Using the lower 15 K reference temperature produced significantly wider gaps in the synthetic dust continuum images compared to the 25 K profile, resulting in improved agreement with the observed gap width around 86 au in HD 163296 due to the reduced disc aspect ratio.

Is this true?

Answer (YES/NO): NO